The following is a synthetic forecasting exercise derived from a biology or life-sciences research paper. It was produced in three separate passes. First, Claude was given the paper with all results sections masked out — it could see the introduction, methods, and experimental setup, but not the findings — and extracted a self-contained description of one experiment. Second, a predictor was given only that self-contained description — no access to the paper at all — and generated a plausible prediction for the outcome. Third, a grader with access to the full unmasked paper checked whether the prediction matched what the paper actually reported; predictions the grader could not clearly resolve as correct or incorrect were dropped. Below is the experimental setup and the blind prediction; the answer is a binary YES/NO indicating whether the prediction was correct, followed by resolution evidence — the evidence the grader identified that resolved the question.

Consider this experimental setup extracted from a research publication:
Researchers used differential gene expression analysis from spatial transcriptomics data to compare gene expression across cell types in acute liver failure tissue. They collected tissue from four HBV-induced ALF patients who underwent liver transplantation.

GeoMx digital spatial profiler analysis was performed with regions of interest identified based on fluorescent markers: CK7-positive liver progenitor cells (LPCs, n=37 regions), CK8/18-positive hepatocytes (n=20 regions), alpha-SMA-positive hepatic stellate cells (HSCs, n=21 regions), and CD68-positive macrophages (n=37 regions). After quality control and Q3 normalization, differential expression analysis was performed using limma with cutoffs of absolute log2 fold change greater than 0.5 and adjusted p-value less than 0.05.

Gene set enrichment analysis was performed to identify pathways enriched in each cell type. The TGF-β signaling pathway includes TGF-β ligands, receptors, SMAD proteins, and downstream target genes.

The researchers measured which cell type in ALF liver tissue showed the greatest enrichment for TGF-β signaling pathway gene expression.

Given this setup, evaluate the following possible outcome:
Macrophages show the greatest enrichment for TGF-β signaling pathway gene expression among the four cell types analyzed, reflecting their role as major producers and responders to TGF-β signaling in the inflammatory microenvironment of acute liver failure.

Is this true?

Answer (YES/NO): NO